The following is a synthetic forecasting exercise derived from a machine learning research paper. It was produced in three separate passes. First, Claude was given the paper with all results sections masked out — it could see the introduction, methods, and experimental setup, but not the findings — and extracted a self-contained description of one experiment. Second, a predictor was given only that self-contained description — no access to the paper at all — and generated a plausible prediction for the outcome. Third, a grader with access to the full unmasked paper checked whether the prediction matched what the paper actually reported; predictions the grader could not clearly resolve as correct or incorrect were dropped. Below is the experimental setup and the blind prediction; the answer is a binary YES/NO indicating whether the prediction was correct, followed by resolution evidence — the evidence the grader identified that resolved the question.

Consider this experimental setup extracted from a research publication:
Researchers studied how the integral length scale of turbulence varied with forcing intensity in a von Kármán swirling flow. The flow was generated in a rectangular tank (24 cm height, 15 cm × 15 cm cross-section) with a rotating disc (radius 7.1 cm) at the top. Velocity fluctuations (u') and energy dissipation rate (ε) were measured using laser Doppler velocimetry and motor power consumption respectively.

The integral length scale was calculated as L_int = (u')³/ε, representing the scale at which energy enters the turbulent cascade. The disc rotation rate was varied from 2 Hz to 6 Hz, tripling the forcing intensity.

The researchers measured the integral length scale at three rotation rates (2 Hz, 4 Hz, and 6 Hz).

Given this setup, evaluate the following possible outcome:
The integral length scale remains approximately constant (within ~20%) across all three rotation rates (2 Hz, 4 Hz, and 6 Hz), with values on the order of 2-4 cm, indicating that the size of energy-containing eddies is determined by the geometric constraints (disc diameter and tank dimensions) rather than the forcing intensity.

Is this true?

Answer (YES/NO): NO